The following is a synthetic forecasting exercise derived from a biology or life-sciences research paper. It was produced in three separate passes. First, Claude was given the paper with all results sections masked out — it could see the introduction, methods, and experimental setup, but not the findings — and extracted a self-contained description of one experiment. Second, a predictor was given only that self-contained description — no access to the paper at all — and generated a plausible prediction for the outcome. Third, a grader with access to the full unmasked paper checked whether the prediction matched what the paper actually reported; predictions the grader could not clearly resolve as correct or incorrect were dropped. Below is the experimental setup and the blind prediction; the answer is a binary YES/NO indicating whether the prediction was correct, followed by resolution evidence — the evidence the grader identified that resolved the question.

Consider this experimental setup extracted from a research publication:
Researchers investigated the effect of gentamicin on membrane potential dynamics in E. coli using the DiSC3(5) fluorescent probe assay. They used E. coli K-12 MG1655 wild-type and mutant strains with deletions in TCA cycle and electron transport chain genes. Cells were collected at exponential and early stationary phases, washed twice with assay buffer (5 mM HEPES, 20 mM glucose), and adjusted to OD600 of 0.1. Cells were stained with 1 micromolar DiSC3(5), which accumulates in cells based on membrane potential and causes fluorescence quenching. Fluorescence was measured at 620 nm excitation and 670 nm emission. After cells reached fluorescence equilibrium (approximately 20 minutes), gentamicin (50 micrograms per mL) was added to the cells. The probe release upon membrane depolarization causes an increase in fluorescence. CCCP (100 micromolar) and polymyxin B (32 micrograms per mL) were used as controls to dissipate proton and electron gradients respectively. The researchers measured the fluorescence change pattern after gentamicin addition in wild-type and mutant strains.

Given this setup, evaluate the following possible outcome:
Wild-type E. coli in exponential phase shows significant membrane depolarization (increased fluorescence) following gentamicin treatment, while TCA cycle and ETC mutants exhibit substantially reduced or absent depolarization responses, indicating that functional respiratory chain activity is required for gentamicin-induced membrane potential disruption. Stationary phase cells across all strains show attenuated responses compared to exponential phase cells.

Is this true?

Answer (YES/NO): NO